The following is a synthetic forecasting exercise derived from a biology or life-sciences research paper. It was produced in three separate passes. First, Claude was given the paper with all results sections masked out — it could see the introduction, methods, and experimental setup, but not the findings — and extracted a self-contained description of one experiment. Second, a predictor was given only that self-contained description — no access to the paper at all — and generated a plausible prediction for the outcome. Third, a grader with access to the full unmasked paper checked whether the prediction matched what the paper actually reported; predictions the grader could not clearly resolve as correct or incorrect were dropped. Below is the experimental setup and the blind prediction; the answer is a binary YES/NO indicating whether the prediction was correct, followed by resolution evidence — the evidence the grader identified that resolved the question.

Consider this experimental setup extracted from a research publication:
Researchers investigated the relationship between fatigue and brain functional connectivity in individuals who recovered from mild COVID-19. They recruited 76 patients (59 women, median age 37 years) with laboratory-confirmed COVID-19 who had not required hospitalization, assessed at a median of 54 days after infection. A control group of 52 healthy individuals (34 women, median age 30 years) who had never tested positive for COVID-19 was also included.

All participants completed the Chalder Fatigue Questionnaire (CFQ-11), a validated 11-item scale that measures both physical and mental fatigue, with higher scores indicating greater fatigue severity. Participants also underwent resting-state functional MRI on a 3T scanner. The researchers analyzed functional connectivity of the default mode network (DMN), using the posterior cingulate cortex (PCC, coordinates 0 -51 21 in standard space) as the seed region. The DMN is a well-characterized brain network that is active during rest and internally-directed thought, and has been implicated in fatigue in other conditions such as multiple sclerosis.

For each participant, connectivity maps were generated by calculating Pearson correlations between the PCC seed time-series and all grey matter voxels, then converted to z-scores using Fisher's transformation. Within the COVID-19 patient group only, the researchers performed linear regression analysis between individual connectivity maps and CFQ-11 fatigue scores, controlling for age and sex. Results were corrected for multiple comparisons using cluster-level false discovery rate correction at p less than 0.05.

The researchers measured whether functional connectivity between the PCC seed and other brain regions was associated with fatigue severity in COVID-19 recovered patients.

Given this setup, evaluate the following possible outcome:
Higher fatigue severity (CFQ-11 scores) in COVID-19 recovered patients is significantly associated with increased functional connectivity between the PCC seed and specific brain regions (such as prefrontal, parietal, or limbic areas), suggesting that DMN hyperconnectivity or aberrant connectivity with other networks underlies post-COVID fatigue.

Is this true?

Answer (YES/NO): YES